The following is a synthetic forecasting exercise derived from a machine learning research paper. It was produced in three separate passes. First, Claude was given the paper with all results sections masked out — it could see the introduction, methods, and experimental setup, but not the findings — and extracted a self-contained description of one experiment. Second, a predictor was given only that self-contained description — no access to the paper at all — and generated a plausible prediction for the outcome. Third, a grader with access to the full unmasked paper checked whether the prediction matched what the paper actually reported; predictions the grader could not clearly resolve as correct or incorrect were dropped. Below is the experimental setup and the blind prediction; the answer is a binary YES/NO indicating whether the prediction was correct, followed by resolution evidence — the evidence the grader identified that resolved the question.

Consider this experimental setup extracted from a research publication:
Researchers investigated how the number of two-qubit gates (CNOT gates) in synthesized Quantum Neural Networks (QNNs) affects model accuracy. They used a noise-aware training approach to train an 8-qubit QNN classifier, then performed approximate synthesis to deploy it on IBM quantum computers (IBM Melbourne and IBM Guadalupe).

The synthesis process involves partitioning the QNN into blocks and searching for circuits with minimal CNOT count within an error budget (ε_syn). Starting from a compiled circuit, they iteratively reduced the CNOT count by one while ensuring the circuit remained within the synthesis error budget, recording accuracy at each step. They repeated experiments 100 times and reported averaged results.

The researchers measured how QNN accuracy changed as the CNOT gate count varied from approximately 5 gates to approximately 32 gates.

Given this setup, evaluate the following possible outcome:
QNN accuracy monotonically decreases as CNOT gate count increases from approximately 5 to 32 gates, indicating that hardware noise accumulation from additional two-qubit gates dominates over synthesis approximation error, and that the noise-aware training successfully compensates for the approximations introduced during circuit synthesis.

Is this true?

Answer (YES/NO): NO